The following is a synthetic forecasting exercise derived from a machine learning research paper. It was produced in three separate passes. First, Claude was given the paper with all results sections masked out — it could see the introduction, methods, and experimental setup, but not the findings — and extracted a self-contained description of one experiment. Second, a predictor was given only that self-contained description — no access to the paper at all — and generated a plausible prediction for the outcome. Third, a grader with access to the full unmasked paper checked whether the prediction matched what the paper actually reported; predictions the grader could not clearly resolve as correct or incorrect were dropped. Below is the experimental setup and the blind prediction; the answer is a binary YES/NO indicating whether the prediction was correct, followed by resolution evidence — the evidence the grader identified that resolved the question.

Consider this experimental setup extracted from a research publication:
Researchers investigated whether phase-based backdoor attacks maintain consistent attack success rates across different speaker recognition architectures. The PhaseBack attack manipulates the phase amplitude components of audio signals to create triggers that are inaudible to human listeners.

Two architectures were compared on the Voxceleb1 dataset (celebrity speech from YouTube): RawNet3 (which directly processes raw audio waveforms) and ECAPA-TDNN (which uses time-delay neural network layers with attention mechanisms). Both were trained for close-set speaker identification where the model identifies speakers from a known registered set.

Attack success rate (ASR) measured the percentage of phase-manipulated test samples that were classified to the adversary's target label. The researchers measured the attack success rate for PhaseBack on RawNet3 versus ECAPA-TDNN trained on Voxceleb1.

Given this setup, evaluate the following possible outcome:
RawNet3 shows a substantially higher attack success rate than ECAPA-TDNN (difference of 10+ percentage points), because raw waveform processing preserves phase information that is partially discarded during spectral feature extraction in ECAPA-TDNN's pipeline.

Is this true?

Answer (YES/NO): NO